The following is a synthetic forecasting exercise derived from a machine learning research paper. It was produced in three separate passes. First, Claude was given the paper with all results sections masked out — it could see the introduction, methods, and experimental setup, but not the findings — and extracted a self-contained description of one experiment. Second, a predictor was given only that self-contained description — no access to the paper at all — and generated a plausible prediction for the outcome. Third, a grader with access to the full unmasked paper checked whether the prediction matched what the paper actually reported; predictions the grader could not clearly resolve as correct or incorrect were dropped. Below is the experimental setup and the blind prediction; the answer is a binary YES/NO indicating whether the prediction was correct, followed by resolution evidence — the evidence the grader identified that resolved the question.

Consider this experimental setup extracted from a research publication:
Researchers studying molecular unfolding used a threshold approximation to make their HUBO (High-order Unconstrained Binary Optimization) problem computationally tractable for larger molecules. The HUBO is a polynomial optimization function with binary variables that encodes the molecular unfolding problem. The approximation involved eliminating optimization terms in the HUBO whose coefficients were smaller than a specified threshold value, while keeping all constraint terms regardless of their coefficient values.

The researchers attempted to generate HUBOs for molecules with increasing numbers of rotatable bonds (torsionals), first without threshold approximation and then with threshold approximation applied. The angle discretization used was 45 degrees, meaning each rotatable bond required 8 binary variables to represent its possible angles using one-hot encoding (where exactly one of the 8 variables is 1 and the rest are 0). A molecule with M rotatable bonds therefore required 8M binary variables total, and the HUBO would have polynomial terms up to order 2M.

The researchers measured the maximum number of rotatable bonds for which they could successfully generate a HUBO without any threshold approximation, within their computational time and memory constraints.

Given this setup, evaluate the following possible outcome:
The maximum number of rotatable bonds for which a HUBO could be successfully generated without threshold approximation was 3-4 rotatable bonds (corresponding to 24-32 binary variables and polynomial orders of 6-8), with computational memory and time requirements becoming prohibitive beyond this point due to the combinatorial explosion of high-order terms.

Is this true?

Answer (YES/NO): NO